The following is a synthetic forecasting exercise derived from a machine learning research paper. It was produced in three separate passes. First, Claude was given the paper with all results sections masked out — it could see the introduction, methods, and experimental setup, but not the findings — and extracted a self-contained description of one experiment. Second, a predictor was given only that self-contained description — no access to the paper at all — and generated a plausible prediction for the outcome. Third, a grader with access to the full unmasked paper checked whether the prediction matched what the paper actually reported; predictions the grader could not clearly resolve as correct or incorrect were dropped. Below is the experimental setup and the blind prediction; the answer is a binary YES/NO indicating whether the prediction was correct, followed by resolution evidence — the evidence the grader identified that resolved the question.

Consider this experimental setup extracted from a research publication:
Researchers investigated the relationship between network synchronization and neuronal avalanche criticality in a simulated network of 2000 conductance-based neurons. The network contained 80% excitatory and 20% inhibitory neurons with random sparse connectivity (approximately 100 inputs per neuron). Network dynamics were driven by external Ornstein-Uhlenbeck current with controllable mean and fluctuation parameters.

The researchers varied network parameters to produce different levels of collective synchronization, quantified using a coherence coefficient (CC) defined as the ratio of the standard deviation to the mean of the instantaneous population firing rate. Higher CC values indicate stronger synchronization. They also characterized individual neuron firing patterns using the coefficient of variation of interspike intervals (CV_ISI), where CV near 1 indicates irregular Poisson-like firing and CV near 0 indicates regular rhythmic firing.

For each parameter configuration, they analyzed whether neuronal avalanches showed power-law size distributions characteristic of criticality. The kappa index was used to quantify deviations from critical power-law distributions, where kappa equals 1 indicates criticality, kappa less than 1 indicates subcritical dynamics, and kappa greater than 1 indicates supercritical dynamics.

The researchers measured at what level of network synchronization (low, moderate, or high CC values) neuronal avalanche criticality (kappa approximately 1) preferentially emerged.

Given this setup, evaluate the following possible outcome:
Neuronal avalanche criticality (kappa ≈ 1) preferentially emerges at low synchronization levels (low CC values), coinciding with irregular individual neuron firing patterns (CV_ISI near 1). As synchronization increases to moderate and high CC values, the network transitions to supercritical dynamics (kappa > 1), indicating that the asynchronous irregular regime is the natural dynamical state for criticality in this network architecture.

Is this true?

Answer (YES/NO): NO